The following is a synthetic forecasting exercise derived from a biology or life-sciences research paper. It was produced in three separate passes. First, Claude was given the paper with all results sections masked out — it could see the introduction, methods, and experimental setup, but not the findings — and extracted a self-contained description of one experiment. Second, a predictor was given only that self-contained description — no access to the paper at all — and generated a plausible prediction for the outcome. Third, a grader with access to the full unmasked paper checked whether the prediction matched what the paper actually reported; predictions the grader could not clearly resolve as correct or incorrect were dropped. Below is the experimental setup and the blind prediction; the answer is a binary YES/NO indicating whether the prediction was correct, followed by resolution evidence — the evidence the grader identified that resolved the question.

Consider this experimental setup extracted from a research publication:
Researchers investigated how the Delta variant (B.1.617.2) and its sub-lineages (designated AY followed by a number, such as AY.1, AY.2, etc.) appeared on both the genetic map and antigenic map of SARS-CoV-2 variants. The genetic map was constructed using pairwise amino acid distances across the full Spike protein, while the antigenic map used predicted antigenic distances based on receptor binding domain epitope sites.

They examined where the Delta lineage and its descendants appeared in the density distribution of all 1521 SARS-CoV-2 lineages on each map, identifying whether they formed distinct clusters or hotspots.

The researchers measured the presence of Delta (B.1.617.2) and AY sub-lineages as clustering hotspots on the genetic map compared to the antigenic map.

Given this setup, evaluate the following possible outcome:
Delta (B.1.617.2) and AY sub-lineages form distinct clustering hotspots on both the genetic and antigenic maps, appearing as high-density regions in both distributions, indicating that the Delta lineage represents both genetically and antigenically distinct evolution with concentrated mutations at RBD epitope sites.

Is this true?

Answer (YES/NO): YES